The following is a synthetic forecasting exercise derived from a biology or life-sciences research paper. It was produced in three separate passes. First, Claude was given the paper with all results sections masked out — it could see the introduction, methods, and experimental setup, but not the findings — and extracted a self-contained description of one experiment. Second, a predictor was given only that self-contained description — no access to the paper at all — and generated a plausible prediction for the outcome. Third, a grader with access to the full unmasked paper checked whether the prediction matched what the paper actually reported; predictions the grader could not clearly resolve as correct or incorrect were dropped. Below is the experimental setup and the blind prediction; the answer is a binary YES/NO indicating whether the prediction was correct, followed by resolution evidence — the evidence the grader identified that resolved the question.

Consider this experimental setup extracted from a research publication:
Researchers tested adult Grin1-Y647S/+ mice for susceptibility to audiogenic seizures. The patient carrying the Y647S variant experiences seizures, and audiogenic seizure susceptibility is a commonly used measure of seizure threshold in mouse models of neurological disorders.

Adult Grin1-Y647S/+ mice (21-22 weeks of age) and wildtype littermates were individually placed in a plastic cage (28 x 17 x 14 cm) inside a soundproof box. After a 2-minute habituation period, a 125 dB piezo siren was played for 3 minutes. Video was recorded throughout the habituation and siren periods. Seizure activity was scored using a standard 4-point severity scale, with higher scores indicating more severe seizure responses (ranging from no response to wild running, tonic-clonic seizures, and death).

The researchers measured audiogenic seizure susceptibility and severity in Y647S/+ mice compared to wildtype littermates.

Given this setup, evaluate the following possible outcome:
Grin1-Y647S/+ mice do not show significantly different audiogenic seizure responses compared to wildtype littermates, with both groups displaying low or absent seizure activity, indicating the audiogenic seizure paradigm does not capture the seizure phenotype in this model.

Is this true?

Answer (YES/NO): YES